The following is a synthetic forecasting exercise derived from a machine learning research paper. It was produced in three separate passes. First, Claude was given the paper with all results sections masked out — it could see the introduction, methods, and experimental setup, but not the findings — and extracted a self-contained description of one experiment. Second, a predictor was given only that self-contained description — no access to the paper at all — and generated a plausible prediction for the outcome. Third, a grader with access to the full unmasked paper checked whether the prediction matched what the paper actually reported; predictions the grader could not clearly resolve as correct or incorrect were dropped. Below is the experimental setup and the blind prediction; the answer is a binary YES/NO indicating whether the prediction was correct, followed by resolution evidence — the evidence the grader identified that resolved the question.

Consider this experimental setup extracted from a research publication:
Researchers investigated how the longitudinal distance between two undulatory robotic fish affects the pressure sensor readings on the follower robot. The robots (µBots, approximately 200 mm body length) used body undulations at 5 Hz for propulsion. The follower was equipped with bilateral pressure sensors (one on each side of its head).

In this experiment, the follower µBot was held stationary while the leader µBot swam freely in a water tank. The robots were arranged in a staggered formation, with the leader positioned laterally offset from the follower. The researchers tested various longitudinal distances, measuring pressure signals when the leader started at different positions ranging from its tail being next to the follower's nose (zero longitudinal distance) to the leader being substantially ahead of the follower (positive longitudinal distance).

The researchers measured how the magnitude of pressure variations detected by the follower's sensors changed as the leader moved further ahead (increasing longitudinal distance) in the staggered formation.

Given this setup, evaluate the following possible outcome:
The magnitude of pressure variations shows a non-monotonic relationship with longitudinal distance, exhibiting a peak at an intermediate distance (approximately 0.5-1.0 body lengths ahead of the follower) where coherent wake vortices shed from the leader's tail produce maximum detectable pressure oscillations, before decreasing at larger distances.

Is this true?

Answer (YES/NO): NO